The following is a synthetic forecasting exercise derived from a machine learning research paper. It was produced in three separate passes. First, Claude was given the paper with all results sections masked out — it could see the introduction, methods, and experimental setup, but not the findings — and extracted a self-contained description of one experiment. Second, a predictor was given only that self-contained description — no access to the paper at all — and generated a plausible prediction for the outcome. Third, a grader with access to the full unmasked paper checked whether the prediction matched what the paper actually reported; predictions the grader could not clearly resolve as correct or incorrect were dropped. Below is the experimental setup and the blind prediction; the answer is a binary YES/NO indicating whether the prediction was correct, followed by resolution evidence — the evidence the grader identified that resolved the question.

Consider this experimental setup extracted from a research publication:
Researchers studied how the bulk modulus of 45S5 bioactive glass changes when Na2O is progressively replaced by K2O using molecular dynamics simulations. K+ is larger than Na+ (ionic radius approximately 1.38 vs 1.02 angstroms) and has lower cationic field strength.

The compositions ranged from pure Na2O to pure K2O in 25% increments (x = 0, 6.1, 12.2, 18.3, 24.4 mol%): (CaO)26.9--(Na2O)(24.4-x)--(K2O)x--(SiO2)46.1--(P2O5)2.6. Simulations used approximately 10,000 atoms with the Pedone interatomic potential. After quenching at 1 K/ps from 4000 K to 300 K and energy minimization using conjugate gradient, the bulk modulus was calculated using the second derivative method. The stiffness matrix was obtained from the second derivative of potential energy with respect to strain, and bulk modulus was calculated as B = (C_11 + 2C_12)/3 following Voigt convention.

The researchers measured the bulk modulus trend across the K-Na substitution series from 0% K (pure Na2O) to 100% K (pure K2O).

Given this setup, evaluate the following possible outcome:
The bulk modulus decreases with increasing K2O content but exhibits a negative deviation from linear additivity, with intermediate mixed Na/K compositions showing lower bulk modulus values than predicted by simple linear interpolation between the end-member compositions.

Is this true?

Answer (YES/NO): NO